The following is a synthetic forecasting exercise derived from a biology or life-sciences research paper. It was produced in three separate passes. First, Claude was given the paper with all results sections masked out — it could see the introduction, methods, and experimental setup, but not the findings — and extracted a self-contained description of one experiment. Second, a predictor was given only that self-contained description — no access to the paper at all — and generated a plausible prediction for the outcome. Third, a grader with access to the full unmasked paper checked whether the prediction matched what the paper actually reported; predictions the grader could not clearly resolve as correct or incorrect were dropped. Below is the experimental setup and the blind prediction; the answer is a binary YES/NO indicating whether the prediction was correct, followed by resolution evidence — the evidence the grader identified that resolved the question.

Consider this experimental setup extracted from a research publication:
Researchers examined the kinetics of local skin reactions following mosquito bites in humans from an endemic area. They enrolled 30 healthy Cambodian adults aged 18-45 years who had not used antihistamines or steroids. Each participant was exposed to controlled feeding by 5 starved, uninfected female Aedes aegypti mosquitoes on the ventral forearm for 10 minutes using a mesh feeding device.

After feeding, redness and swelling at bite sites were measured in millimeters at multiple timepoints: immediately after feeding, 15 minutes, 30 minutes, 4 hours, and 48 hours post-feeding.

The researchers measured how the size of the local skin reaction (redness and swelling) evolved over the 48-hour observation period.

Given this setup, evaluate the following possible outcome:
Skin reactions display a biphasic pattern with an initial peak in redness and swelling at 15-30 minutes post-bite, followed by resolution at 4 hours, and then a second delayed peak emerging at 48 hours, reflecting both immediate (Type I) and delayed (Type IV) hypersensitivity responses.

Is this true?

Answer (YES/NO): NO